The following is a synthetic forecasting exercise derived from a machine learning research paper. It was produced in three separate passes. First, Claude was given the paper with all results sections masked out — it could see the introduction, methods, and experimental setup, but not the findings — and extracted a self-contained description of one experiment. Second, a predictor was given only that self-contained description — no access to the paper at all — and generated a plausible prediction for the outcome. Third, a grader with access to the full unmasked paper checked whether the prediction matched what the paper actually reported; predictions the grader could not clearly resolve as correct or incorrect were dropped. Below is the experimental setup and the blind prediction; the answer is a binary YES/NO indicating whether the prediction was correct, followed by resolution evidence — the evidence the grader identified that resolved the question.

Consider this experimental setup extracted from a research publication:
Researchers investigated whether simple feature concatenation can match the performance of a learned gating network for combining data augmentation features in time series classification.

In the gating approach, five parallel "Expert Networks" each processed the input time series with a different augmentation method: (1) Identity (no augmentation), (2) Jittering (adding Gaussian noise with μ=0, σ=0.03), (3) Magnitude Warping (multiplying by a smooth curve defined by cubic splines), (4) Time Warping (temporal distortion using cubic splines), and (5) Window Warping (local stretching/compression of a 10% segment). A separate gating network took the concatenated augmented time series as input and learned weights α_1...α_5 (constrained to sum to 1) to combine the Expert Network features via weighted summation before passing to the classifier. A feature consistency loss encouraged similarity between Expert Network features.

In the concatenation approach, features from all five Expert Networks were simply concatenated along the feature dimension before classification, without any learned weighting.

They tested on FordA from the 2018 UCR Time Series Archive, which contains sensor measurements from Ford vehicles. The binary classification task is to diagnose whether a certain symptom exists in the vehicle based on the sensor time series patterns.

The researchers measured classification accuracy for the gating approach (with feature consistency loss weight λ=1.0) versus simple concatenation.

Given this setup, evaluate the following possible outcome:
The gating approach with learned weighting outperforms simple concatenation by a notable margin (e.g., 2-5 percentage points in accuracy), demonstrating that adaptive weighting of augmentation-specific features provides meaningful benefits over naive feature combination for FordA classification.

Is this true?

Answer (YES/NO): NO